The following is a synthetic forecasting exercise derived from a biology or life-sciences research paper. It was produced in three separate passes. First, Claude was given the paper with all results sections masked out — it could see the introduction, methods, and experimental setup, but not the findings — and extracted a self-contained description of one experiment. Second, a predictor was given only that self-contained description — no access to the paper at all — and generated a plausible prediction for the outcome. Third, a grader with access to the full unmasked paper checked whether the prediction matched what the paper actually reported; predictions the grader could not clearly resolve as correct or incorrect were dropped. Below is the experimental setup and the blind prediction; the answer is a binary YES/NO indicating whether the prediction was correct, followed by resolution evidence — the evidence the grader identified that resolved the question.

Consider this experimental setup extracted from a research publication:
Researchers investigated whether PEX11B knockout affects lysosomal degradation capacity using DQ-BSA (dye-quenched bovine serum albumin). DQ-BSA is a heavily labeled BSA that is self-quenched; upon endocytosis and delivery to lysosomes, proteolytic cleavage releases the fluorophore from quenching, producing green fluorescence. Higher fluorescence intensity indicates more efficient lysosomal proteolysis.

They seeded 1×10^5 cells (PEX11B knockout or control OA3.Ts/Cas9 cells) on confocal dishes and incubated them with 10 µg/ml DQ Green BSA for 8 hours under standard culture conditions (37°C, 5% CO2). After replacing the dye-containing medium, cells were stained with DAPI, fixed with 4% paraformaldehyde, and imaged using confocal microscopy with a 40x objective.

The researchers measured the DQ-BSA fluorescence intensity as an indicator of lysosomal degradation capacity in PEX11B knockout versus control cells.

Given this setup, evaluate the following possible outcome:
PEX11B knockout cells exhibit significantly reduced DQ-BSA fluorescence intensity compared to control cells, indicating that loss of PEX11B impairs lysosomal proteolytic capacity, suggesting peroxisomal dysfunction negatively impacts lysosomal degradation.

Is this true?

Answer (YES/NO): NO